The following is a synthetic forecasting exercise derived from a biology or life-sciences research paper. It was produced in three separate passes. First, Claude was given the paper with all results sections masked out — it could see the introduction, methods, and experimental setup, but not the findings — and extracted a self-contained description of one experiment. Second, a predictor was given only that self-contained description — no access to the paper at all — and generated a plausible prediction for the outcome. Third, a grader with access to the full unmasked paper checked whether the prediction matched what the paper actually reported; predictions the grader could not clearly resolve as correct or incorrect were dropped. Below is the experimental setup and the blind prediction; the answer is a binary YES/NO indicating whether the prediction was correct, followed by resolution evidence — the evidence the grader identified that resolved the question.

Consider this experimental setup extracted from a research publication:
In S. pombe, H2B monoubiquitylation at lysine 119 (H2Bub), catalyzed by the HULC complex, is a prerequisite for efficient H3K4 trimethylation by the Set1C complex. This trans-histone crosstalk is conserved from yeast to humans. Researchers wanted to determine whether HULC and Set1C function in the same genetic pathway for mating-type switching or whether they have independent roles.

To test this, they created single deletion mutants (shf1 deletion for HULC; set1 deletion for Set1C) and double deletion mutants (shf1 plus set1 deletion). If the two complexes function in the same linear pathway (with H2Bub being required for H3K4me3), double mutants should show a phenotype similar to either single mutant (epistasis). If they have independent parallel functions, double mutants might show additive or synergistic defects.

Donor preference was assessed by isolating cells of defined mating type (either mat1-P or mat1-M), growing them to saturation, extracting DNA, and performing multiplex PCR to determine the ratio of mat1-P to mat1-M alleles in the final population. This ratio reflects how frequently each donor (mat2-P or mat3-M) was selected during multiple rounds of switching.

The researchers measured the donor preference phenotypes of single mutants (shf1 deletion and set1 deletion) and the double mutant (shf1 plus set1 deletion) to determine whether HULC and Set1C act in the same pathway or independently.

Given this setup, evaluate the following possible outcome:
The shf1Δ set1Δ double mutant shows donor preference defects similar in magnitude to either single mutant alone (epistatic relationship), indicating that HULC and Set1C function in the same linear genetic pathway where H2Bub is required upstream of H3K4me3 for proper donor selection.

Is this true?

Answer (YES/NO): YES